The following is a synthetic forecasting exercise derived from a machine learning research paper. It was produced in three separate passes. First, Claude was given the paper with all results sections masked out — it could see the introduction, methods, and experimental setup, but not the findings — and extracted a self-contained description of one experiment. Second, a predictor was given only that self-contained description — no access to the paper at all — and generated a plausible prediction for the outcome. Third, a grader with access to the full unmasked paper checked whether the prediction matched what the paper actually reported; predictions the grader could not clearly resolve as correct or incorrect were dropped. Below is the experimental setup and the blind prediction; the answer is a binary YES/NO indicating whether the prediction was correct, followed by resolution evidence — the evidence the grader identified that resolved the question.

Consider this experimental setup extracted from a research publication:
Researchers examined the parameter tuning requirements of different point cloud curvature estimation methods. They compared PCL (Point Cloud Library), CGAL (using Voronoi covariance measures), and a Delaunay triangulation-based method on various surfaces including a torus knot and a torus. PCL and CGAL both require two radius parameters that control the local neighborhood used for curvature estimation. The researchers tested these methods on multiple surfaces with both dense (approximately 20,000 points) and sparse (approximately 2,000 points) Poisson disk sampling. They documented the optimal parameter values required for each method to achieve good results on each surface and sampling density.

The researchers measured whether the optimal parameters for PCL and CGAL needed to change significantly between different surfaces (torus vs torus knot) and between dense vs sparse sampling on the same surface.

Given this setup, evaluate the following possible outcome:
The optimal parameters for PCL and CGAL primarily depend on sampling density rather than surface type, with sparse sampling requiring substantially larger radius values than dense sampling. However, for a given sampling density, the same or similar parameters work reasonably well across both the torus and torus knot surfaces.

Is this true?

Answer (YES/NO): NO